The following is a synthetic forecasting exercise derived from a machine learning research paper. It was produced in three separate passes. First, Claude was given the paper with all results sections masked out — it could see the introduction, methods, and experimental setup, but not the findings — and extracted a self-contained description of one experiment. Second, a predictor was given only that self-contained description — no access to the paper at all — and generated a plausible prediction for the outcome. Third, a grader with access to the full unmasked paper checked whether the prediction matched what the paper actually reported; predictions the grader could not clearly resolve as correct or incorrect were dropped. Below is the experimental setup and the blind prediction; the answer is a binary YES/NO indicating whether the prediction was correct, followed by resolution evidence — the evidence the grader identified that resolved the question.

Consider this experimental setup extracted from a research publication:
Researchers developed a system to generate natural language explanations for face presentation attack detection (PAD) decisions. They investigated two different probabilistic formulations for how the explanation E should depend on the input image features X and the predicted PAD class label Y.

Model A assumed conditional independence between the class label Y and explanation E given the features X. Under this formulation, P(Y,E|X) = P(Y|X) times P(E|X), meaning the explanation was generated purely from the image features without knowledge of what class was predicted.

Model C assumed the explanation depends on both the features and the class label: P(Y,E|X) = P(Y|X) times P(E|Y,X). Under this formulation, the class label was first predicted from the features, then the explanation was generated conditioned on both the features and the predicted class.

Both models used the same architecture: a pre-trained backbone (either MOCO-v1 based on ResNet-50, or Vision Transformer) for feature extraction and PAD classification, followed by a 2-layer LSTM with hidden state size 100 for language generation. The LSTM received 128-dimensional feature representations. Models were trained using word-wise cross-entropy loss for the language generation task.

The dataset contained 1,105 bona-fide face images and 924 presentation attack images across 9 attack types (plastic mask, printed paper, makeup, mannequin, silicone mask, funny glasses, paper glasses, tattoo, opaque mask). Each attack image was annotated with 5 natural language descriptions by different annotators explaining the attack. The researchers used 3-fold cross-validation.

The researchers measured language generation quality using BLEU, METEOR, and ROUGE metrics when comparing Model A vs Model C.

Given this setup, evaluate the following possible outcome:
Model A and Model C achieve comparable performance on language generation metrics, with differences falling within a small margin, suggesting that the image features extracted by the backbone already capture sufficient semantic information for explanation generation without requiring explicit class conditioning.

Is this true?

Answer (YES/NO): NO